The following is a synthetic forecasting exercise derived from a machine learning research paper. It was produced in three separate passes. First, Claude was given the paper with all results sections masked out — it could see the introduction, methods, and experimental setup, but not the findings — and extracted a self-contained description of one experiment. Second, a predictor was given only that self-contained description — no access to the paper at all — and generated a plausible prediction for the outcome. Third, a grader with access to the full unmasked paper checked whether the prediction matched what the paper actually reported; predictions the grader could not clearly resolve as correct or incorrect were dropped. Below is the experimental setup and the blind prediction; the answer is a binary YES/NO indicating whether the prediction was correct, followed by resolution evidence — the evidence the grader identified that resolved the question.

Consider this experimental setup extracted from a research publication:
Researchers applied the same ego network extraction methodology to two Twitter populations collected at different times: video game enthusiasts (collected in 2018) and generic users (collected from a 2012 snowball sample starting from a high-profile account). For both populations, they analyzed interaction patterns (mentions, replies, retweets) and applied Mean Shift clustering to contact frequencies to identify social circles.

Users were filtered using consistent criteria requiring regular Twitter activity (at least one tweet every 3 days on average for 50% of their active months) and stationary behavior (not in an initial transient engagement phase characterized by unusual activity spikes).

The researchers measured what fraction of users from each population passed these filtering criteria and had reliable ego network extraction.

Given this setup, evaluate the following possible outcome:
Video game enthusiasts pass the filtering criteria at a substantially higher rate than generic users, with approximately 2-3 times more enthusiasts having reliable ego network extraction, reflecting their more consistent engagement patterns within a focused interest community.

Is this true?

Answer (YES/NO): NO